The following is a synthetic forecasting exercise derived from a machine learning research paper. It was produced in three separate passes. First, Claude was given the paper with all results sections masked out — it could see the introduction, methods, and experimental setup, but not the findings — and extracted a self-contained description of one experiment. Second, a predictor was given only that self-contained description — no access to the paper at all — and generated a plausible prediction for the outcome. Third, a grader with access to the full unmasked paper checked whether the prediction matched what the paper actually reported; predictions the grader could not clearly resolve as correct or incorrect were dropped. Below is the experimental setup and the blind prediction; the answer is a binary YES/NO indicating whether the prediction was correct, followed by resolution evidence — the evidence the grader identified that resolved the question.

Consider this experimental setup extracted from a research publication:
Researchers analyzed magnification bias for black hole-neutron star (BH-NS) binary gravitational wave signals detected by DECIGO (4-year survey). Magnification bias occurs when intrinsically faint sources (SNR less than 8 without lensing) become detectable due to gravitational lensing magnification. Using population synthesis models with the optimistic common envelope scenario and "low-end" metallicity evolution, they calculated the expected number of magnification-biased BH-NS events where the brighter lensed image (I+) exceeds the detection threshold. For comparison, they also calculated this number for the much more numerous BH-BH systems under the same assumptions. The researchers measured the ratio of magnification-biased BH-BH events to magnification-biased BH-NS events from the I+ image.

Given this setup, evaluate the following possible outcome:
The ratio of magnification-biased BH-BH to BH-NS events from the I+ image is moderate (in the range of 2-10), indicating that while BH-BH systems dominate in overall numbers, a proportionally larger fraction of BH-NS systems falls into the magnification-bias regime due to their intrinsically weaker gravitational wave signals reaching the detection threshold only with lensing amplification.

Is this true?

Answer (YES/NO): NO